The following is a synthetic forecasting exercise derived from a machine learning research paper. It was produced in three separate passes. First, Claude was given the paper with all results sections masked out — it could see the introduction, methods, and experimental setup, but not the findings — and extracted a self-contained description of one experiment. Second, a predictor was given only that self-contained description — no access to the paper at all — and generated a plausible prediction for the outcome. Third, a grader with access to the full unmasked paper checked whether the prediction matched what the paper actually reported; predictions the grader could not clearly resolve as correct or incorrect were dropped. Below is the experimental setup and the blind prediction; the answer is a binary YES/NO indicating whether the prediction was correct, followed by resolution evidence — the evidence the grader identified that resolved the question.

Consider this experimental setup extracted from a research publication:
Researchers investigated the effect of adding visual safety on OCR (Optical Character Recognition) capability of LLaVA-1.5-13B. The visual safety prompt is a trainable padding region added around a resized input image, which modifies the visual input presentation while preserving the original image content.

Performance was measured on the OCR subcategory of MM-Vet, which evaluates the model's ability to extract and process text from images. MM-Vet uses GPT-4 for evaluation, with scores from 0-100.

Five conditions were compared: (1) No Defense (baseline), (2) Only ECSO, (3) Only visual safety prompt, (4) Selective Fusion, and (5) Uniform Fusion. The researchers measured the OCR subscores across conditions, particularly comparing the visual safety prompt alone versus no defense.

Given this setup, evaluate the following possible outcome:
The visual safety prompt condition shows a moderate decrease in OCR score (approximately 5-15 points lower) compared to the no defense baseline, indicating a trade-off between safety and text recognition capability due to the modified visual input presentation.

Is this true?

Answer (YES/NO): NO